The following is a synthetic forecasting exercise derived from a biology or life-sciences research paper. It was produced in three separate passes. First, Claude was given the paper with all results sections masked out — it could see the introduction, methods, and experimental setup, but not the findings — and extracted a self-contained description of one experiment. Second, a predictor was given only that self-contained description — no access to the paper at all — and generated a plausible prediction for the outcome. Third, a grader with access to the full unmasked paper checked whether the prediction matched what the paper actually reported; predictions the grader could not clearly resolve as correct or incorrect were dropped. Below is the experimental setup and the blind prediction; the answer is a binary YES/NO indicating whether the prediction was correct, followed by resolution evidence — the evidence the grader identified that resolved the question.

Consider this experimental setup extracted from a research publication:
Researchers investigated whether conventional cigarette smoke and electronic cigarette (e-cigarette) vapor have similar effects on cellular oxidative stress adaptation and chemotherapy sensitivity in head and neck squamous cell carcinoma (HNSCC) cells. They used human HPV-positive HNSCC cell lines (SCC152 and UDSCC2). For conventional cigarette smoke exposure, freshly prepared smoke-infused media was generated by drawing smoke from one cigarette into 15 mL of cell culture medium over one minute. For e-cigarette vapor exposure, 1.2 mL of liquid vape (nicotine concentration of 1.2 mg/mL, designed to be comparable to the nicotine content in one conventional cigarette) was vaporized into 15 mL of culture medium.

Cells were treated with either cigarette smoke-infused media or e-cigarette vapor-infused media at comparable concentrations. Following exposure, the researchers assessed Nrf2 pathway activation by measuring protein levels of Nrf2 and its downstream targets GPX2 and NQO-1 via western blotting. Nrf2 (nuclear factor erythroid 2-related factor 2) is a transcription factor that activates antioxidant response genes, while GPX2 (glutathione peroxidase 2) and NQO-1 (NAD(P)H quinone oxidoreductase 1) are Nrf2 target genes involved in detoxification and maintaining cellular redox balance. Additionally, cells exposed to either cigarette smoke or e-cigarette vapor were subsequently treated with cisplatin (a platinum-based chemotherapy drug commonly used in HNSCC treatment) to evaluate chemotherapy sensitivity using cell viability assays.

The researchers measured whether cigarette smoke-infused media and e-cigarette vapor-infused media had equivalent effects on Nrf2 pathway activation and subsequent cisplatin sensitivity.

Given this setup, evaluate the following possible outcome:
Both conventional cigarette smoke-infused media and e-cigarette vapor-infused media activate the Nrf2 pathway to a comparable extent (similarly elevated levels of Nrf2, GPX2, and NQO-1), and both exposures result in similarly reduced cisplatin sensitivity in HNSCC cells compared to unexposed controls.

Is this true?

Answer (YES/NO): NO